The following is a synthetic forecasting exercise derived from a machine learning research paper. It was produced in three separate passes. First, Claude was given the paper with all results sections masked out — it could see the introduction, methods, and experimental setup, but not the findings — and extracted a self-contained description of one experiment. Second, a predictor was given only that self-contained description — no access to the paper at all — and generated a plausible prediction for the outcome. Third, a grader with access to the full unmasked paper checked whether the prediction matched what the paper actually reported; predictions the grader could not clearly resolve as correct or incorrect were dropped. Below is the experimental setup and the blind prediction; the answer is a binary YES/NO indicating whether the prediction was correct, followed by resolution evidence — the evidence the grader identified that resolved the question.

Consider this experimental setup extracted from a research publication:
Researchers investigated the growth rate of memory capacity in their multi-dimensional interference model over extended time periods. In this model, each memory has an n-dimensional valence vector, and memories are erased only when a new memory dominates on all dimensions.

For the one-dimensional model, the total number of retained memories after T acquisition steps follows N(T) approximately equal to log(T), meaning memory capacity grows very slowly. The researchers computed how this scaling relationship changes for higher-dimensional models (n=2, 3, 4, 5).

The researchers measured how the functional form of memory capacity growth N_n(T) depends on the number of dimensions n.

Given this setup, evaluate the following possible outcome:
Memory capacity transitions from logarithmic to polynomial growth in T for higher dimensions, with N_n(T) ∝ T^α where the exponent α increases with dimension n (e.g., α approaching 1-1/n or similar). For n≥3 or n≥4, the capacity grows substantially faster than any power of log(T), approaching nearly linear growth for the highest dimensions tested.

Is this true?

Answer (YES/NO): NO